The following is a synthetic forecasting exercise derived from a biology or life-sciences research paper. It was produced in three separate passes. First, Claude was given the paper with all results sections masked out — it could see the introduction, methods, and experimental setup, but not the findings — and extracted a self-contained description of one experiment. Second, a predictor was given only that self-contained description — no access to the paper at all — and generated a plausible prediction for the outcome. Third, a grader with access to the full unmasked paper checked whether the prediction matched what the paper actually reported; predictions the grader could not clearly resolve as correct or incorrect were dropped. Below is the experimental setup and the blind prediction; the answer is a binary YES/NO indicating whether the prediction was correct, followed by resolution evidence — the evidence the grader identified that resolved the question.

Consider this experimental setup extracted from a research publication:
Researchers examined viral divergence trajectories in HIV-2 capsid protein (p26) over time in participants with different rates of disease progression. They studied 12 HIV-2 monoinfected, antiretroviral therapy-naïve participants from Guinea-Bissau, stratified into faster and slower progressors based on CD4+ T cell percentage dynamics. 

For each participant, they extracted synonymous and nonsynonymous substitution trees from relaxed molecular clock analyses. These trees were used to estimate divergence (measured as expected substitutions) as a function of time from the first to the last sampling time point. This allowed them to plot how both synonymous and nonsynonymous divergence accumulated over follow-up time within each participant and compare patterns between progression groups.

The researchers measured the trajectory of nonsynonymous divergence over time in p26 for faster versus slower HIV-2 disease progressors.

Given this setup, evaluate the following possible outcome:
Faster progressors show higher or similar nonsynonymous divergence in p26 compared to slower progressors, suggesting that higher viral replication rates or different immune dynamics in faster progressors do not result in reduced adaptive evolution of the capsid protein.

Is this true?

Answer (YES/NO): YES